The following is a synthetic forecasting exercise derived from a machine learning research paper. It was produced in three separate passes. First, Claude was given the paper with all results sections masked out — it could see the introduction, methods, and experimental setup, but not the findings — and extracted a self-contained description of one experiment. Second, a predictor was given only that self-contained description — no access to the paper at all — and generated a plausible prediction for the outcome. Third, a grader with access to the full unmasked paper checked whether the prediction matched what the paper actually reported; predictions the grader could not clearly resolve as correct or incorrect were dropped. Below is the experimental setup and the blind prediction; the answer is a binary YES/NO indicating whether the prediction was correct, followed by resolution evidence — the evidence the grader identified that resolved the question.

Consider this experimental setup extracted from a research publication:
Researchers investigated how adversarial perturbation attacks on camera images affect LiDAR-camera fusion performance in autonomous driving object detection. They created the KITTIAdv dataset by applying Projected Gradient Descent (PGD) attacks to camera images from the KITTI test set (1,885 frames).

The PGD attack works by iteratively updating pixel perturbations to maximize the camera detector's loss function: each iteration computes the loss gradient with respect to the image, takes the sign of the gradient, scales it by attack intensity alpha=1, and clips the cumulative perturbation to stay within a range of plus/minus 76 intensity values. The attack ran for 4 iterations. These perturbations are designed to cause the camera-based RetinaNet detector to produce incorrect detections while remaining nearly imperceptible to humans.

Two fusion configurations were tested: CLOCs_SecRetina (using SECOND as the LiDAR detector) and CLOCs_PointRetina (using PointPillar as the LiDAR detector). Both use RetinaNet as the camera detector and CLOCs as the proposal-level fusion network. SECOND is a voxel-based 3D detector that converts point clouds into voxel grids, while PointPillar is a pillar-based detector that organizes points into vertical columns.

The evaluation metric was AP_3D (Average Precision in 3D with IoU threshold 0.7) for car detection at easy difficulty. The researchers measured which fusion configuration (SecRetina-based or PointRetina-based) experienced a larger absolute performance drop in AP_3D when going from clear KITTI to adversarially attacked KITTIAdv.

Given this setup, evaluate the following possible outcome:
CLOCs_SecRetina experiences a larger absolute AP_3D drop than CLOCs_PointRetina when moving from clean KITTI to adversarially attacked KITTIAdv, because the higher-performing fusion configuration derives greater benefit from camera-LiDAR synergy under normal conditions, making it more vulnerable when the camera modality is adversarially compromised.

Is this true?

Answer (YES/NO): NO